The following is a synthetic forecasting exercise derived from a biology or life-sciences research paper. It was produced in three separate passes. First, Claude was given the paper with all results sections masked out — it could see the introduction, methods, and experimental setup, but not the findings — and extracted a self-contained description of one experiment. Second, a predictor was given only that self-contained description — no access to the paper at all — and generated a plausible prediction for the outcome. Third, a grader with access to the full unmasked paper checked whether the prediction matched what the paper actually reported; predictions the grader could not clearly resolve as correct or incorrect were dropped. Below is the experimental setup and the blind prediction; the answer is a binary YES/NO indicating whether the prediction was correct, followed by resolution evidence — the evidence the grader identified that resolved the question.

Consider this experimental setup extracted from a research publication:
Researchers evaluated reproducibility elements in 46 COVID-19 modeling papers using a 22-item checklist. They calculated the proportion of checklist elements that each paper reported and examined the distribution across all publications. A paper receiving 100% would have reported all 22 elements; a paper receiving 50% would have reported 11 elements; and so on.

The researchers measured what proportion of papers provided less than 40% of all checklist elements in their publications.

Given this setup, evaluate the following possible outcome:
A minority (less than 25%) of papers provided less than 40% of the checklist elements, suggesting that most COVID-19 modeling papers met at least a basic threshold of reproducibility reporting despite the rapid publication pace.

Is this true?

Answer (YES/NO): NO